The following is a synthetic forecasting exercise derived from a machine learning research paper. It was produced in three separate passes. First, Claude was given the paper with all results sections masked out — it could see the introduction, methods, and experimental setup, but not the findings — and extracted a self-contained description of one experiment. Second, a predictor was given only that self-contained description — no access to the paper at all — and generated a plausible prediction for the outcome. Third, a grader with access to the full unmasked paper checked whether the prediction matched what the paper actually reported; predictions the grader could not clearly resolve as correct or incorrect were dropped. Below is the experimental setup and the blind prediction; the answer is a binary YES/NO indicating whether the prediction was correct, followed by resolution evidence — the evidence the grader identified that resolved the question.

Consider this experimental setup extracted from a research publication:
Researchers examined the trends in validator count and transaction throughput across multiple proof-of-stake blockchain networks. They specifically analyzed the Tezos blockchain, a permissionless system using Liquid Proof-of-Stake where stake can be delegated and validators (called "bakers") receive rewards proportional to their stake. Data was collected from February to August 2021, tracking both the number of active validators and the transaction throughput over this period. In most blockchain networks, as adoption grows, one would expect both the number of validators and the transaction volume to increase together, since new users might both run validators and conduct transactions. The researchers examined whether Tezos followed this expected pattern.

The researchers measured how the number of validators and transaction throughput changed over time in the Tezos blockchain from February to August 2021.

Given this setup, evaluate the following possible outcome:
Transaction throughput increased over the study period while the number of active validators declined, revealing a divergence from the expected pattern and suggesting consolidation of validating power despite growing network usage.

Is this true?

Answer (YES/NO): YES